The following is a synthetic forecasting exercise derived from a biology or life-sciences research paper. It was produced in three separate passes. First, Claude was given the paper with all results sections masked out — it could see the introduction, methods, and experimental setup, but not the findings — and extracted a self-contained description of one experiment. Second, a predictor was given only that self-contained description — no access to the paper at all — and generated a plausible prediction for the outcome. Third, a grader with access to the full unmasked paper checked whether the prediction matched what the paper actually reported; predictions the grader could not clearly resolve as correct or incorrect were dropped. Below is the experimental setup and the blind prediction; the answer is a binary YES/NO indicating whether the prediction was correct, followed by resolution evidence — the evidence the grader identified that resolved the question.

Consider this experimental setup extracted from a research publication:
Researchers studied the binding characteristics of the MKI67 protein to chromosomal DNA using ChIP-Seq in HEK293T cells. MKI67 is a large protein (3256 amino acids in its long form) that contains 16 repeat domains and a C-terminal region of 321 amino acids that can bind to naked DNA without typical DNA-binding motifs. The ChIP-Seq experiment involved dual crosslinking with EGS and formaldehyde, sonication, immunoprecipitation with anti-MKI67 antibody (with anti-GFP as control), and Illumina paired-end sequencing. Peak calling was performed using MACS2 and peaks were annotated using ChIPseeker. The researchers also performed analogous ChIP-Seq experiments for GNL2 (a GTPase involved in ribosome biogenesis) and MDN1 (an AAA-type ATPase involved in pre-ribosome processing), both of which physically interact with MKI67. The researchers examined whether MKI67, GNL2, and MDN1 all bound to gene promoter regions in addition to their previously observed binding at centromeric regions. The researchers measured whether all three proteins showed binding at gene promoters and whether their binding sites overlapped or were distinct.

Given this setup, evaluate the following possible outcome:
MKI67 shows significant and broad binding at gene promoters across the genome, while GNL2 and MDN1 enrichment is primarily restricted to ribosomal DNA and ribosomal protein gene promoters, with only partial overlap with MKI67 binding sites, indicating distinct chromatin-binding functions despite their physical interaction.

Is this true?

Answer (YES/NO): NO